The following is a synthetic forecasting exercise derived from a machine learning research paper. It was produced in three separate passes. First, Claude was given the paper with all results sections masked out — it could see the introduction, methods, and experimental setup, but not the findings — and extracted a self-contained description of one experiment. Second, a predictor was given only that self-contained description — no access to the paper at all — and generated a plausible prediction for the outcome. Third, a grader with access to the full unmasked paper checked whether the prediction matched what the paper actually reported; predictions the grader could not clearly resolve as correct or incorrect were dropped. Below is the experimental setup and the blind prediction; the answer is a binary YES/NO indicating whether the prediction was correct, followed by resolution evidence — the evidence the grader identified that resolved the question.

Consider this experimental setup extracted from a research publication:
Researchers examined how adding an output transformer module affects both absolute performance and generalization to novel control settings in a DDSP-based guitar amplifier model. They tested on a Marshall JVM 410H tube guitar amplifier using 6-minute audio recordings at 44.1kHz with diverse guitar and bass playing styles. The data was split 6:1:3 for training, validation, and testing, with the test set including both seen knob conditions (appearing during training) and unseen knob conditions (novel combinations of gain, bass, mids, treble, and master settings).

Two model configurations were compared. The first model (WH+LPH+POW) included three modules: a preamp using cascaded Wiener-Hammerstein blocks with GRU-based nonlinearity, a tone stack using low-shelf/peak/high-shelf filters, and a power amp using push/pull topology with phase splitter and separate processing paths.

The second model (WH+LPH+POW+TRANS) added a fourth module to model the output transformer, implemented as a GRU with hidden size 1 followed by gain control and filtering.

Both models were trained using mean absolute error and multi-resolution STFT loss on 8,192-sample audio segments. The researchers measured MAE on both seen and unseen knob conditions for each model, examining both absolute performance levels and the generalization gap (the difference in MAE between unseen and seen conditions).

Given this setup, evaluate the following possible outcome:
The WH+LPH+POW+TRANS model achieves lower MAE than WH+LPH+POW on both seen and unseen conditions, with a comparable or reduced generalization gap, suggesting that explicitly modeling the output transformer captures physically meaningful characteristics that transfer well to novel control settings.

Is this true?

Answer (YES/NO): YES